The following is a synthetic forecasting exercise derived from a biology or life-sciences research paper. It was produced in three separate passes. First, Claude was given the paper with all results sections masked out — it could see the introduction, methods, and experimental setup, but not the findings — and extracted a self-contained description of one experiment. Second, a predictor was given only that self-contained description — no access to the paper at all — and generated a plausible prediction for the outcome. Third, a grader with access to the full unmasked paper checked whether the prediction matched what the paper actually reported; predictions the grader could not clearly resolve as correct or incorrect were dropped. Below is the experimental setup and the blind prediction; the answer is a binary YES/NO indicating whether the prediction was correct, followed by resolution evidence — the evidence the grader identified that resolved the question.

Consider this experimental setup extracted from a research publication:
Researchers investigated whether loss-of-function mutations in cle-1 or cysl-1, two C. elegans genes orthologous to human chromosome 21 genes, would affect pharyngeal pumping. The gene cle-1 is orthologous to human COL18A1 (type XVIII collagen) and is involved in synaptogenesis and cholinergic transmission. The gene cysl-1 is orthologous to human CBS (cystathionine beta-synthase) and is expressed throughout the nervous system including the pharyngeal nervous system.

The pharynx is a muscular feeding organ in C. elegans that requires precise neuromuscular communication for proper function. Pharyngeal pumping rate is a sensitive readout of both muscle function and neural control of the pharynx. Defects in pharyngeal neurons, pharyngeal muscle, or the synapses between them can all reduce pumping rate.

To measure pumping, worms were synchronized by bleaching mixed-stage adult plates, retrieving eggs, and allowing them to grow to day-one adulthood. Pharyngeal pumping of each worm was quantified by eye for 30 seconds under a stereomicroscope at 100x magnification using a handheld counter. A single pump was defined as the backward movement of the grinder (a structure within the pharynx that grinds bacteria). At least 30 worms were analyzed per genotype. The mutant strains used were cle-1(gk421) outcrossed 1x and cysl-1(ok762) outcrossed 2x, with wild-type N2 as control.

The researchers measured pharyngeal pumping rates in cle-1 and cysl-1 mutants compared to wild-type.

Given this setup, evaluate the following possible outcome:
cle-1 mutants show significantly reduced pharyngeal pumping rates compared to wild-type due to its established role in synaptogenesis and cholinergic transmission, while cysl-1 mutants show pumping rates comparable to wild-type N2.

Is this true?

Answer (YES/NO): NO